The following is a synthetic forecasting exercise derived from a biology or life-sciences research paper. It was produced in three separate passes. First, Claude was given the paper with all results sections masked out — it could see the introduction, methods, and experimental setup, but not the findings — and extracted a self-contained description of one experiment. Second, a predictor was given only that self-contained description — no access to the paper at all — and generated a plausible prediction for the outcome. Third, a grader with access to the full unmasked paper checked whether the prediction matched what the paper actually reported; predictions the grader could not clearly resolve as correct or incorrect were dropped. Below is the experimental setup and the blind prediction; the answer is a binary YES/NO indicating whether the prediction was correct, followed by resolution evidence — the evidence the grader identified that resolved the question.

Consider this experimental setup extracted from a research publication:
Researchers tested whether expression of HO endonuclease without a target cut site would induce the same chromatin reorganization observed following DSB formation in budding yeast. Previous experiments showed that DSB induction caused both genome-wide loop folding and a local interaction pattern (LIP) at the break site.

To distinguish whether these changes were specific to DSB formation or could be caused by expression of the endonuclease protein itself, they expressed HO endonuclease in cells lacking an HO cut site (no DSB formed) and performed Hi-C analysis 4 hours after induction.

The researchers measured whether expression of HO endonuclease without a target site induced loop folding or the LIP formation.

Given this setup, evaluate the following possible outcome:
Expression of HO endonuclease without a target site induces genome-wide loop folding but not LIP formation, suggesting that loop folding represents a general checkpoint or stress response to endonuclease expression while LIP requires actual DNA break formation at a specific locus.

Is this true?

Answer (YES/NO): NO